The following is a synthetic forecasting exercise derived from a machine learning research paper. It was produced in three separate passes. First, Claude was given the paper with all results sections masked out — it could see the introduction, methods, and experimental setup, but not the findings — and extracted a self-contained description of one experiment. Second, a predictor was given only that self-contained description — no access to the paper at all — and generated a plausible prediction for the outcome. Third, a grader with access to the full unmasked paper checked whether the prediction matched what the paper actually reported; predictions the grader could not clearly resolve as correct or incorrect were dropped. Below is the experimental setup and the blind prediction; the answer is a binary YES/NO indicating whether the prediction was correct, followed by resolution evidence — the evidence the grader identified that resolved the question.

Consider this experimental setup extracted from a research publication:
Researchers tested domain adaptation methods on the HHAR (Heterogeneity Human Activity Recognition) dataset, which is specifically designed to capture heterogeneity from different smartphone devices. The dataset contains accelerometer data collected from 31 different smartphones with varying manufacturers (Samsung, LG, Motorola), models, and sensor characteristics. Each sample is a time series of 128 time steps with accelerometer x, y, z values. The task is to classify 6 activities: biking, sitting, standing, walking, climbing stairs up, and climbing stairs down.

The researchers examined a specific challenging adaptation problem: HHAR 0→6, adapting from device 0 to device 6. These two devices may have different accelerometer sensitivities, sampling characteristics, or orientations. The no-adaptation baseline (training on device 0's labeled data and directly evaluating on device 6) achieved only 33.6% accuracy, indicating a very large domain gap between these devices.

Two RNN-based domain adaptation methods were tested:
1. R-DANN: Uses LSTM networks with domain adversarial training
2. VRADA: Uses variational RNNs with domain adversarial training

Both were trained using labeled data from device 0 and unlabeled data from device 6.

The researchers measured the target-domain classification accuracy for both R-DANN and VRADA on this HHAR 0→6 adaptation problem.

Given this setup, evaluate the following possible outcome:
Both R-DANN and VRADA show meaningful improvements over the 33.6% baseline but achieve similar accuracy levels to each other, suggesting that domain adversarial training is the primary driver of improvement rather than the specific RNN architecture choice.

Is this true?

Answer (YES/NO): NO